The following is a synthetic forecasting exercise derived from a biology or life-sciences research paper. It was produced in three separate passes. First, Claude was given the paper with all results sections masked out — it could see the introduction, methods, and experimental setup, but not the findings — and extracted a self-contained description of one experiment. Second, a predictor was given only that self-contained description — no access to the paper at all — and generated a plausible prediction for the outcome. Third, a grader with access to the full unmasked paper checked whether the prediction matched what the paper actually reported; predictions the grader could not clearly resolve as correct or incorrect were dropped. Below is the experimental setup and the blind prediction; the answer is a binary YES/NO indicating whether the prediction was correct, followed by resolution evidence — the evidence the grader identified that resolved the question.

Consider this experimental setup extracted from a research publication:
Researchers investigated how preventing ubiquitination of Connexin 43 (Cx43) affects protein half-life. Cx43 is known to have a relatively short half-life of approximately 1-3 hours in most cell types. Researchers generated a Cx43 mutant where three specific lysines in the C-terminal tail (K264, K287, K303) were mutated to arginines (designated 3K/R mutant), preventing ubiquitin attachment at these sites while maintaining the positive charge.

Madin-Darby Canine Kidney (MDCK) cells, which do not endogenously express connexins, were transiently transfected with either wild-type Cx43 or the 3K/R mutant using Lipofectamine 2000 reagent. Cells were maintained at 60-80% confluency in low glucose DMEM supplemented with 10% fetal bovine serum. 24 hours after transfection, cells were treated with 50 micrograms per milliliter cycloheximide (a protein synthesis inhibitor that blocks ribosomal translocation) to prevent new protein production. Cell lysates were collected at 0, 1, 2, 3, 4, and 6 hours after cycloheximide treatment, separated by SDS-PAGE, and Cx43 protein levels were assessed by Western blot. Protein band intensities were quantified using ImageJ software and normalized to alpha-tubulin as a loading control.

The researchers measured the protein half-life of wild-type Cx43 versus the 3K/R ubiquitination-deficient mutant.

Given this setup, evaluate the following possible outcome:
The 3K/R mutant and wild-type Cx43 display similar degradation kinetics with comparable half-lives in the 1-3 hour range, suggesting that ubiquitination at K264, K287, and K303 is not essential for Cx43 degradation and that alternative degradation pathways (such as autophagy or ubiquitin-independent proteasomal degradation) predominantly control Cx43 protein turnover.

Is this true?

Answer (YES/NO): NO